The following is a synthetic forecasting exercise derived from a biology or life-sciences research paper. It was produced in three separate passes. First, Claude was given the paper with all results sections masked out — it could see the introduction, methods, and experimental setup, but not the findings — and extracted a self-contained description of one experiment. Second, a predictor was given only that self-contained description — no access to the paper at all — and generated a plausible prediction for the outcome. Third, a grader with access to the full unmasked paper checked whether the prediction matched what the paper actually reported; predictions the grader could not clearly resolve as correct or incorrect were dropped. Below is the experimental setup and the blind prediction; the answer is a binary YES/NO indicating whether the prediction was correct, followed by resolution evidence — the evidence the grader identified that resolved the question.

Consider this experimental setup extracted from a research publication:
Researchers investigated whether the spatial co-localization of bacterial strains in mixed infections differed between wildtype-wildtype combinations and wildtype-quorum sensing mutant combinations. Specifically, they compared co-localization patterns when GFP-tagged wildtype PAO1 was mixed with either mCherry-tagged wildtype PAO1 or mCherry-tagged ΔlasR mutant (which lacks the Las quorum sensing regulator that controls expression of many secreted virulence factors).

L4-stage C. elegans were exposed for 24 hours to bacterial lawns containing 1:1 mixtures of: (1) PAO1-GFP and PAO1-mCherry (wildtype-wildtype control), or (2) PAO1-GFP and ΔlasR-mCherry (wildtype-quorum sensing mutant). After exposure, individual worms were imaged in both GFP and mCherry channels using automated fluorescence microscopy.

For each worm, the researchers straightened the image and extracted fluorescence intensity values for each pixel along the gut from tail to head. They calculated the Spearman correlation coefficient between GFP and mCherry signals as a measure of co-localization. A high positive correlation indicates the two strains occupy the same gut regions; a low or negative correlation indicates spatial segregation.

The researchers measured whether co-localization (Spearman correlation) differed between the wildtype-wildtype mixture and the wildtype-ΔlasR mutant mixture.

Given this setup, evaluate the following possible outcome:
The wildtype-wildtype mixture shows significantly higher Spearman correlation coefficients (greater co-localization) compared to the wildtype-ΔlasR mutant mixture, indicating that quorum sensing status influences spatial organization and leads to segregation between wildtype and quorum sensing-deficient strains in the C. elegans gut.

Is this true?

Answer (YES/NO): NO